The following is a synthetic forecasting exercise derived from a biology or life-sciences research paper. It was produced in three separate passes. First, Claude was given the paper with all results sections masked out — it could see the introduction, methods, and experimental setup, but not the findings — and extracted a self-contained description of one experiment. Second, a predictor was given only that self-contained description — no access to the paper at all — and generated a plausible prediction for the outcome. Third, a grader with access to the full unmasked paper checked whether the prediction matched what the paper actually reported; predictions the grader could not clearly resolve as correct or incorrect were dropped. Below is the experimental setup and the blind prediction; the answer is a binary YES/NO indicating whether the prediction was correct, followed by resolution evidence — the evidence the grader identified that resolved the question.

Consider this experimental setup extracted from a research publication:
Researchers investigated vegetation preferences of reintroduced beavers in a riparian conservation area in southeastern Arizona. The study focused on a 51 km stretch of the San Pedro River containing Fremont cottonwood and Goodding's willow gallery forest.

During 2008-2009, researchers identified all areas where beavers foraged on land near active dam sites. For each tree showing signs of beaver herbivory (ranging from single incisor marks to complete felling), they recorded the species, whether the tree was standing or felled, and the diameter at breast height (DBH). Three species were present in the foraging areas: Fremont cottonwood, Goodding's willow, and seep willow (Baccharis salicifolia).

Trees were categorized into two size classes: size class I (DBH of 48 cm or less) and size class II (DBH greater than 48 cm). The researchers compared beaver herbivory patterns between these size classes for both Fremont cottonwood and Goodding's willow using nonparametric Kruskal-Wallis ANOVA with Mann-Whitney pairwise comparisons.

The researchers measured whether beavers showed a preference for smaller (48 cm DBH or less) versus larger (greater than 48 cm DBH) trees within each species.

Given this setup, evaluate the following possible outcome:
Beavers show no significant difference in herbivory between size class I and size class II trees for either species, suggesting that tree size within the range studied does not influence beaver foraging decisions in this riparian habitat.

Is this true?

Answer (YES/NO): NO